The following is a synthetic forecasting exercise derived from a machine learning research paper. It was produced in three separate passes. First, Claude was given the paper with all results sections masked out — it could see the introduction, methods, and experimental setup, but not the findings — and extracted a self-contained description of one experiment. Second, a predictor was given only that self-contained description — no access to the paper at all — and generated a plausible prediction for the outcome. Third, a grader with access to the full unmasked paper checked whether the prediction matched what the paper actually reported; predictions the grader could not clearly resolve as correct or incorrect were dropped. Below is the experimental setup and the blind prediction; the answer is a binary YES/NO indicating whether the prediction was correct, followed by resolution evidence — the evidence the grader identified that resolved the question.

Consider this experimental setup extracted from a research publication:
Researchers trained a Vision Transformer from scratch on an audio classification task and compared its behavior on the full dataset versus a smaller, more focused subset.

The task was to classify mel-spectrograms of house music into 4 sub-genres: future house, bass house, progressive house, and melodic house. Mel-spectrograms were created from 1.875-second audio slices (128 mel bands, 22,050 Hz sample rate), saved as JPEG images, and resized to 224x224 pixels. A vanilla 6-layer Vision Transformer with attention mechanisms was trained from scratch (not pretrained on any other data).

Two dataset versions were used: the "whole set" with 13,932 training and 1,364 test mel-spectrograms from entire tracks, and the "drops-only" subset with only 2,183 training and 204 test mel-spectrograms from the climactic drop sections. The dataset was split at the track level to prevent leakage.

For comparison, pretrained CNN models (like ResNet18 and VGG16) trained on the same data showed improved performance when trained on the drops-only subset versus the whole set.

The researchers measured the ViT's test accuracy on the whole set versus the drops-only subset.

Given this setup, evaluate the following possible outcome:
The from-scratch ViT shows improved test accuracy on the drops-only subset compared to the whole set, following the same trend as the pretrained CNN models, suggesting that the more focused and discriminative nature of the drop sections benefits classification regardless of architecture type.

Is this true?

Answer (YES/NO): NO